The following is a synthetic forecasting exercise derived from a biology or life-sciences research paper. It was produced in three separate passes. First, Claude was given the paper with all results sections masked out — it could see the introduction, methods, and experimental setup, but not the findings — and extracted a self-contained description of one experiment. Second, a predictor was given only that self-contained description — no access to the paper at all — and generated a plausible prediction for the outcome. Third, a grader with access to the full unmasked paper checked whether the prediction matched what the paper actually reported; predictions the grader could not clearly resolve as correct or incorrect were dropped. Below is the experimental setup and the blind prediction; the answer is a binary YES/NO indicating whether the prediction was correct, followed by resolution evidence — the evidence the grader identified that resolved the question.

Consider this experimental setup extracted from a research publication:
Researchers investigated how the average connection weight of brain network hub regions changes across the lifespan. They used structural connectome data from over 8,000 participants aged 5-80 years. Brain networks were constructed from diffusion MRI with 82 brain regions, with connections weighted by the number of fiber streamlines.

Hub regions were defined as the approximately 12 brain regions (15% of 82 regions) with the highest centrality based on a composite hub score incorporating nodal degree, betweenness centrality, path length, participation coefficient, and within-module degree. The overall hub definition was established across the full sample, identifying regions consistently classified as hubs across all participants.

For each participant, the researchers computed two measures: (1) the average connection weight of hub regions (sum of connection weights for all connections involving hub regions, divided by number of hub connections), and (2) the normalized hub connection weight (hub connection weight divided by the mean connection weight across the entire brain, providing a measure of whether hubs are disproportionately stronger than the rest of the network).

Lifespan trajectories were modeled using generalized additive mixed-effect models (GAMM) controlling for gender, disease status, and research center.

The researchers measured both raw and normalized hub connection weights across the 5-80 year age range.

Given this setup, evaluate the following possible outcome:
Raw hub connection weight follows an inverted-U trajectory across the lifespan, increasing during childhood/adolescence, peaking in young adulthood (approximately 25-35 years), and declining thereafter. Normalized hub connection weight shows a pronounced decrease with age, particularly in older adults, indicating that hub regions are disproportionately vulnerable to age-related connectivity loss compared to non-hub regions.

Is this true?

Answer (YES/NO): NO